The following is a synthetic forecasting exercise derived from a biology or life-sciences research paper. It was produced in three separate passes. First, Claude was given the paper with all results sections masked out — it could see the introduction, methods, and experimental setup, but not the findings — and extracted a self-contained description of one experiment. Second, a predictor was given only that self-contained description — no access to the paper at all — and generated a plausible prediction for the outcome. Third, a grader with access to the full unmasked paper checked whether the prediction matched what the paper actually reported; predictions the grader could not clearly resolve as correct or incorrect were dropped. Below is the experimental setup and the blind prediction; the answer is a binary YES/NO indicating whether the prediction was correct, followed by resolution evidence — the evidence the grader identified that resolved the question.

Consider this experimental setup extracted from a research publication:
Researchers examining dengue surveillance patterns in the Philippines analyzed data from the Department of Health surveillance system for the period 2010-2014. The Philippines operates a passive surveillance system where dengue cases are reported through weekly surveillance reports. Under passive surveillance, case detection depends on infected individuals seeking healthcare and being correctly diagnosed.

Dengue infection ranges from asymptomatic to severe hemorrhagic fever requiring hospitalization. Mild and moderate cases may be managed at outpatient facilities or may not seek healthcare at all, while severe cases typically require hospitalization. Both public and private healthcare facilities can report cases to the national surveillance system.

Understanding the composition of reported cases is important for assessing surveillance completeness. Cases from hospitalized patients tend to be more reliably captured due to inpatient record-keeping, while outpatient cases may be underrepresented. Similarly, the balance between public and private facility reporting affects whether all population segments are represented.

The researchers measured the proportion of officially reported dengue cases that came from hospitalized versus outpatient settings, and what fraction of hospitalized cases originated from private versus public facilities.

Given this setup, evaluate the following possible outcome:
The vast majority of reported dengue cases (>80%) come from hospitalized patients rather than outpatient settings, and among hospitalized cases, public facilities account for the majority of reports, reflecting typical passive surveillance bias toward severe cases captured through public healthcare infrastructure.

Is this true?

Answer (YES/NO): NO